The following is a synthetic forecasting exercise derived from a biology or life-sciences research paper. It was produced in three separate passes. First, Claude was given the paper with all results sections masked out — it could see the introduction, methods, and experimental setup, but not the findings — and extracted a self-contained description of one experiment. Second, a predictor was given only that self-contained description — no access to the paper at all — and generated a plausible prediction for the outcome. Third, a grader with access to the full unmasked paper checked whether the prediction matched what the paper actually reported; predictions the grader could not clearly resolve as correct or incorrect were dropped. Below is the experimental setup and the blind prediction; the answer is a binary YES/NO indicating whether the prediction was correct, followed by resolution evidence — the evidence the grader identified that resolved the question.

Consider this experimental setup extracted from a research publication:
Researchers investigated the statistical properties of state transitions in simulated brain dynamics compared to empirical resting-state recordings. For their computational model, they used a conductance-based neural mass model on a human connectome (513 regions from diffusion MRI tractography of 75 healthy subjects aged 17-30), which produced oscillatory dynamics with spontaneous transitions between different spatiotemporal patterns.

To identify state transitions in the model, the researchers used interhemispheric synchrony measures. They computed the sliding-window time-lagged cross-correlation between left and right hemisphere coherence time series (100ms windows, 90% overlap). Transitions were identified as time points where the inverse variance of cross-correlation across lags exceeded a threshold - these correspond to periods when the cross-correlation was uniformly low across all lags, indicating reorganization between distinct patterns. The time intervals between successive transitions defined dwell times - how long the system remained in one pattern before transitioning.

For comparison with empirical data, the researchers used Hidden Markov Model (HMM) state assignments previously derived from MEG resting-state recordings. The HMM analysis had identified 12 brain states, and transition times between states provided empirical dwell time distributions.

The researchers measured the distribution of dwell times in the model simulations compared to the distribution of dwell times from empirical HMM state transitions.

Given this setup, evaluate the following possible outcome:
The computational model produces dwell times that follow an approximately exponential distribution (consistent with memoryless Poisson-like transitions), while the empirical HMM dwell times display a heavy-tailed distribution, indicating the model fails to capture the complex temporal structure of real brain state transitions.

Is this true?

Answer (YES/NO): NO